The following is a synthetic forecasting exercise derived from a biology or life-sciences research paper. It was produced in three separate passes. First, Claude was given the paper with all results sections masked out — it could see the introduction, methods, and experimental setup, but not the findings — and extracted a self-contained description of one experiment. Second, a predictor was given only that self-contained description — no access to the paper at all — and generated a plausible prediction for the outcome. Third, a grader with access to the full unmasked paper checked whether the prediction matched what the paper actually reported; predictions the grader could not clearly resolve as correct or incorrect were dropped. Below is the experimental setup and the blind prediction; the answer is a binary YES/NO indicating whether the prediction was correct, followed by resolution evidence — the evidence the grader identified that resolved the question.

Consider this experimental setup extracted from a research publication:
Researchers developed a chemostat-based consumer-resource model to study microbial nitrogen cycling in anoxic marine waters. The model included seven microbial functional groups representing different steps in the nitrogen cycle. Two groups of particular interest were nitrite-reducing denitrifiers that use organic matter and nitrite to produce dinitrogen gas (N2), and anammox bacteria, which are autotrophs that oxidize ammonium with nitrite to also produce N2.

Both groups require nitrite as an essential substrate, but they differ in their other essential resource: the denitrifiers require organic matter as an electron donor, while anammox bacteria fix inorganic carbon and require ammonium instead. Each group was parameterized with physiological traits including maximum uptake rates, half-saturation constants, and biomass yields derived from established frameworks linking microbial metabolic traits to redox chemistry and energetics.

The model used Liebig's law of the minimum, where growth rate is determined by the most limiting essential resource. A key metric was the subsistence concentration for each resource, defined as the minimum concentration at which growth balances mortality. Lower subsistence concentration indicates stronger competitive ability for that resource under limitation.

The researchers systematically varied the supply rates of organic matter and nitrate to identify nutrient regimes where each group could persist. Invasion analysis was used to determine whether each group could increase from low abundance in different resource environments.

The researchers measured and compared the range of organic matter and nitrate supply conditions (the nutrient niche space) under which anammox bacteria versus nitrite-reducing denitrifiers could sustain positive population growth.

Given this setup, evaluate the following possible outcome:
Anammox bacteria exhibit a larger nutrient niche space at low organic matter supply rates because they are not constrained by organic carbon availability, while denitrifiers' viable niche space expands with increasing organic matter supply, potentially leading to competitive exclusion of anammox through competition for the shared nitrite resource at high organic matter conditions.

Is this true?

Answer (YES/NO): NO